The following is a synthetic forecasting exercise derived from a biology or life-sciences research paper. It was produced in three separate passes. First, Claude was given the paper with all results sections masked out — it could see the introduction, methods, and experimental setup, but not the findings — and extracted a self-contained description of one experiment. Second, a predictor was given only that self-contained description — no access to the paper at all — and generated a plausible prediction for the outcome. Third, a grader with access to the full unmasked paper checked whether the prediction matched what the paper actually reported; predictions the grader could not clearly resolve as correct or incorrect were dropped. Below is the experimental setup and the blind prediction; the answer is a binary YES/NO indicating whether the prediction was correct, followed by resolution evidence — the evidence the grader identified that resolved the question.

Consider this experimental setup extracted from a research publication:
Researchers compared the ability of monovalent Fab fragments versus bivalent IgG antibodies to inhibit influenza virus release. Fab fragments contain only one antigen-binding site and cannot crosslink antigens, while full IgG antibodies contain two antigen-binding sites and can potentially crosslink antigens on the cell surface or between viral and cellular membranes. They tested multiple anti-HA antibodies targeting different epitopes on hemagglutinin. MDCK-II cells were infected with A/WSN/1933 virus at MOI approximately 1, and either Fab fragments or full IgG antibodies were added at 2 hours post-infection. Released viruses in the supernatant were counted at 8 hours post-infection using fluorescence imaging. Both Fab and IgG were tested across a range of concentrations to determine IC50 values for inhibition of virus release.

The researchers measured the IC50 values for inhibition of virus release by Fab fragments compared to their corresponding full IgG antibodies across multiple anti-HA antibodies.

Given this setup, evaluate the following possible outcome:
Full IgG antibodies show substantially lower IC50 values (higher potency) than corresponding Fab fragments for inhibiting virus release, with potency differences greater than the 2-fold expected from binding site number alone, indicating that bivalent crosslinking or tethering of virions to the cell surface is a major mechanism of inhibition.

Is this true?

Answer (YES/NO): YES